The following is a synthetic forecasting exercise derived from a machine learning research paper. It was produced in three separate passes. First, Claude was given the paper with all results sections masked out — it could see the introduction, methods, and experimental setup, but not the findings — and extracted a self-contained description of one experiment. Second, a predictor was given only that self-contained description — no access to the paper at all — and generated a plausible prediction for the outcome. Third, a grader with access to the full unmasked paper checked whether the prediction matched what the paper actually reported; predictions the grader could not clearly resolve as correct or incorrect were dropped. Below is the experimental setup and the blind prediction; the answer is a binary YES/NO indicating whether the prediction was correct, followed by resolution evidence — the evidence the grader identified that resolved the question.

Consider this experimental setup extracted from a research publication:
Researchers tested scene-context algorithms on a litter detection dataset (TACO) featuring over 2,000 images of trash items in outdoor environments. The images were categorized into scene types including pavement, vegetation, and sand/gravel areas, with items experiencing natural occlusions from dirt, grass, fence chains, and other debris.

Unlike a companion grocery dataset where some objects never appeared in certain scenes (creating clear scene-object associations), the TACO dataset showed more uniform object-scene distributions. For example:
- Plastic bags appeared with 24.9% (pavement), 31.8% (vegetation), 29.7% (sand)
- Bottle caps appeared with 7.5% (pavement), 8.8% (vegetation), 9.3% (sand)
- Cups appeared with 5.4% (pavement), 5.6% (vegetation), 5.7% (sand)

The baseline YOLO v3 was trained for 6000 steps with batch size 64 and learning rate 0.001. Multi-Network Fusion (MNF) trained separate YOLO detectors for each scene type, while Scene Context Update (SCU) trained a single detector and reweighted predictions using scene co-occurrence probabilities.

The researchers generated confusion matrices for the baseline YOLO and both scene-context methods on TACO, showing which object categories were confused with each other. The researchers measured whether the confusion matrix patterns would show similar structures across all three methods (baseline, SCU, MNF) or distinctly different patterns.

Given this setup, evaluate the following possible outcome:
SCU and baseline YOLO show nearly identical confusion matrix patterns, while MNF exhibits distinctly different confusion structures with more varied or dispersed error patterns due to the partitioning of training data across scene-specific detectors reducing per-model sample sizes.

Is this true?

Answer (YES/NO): NO